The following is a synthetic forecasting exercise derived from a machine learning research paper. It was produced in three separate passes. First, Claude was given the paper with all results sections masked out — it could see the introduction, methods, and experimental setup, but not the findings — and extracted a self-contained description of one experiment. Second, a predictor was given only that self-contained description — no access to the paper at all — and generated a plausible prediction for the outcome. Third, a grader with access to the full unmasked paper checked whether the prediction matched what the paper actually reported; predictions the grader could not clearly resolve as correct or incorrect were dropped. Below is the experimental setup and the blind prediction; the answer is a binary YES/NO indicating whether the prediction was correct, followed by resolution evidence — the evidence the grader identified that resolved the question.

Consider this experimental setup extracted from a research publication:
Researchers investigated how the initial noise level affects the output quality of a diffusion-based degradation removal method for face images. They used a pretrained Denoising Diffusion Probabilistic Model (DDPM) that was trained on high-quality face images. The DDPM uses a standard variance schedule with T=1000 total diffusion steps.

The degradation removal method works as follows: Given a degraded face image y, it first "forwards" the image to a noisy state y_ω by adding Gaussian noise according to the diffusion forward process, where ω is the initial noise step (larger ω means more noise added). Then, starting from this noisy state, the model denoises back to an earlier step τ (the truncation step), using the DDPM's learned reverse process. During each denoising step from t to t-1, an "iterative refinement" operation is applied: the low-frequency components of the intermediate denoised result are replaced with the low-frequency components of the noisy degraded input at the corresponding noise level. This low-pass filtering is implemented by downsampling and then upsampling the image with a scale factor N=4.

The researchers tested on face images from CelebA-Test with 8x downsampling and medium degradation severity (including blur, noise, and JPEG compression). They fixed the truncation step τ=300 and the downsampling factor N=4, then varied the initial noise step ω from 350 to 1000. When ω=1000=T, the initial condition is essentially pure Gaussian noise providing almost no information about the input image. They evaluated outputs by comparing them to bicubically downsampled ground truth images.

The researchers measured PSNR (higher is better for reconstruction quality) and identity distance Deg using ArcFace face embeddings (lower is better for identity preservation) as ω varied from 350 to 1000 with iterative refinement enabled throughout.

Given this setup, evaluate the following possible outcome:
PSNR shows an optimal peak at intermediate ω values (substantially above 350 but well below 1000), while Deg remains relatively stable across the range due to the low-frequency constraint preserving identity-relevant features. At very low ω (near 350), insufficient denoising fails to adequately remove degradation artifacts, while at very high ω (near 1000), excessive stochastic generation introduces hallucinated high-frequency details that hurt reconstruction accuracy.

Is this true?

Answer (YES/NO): NO